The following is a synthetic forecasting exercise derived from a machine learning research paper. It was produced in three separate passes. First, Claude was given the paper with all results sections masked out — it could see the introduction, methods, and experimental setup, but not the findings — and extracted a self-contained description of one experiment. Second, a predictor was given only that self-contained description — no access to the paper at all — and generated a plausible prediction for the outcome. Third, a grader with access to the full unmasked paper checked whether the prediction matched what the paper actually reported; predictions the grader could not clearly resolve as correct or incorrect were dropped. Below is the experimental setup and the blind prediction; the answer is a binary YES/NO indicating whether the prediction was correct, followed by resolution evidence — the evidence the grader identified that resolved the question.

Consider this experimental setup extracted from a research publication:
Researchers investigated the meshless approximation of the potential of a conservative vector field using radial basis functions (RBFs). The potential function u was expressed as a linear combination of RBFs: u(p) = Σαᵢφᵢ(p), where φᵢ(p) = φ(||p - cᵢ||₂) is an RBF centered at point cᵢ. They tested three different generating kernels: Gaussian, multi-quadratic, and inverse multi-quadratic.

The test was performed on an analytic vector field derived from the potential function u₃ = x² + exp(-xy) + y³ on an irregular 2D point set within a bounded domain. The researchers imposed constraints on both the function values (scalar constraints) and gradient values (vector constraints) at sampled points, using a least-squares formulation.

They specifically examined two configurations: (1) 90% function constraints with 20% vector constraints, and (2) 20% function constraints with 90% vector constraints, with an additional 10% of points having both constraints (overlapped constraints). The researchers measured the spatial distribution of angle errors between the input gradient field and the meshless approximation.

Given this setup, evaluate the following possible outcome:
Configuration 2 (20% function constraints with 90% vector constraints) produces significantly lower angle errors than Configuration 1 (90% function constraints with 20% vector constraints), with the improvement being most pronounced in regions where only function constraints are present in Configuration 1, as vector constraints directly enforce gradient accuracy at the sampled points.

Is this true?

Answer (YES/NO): NO